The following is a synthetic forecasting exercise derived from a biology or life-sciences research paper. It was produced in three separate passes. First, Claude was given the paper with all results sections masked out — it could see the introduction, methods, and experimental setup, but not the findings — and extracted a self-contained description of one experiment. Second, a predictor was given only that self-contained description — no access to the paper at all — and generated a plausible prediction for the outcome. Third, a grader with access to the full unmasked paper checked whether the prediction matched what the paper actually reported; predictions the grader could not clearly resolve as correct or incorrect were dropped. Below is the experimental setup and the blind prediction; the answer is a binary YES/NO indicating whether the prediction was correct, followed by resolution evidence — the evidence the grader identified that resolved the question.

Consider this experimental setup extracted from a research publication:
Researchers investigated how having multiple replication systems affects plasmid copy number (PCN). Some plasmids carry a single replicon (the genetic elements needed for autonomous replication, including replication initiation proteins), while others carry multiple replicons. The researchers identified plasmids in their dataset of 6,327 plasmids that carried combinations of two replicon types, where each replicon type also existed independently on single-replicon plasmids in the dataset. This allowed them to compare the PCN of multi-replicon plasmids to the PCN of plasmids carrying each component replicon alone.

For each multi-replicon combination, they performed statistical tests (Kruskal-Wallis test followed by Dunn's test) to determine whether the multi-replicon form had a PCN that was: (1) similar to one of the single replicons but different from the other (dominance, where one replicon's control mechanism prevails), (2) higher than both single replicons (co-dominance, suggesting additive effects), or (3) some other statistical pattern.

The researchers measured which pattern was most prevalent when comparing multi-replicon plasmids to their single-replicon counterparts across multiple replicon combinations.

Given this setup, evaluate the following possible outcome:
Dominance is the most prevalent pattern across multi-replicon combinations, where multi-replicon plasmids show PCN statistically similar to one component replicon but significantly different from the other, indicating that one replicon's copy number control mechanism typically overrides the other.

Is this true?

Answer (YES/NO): YES